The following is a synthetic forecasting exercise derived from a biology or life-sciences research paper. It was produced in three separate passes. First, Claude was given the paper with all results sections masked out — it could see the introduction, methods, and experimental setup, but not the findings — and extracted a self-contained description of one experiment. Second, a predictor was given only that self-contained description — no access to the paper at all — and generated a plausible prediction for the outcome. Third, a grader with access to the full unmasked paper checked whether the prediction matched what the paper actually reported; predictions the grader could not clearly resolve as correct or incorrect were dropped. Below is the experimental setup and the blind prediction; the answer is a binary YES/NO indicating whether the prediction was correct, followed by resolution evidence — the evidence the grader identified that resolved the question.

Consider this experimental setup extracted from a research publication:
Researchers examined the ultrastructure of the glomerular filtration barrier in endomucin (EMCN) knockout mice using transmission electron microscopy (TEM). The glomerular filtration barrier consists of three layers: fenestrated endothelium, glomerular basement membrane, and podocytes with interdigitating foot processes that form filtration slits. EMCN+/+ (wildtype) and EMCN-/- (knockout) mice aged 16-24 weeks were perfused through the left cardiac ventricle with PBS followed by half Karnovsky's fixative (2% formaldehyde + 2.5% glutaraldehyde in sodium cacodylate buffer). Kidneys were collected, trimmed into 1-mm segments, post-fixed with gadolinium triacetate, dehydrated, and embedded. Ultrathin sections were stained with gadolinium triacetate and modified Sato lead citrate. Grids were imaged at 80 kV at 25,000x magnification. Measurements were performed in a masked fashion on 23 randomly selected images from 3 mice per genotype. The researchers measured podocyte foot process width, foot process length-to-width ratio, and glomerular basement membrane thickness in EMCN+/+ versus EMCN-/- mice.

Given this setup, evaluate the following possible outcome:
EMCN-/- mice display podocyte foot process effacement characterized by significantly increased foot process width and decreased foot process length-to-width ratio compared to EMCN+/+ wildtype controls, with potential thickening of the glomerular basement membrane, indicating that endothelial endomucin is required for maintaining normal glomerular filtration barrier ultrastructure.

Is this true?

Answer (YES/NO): YES